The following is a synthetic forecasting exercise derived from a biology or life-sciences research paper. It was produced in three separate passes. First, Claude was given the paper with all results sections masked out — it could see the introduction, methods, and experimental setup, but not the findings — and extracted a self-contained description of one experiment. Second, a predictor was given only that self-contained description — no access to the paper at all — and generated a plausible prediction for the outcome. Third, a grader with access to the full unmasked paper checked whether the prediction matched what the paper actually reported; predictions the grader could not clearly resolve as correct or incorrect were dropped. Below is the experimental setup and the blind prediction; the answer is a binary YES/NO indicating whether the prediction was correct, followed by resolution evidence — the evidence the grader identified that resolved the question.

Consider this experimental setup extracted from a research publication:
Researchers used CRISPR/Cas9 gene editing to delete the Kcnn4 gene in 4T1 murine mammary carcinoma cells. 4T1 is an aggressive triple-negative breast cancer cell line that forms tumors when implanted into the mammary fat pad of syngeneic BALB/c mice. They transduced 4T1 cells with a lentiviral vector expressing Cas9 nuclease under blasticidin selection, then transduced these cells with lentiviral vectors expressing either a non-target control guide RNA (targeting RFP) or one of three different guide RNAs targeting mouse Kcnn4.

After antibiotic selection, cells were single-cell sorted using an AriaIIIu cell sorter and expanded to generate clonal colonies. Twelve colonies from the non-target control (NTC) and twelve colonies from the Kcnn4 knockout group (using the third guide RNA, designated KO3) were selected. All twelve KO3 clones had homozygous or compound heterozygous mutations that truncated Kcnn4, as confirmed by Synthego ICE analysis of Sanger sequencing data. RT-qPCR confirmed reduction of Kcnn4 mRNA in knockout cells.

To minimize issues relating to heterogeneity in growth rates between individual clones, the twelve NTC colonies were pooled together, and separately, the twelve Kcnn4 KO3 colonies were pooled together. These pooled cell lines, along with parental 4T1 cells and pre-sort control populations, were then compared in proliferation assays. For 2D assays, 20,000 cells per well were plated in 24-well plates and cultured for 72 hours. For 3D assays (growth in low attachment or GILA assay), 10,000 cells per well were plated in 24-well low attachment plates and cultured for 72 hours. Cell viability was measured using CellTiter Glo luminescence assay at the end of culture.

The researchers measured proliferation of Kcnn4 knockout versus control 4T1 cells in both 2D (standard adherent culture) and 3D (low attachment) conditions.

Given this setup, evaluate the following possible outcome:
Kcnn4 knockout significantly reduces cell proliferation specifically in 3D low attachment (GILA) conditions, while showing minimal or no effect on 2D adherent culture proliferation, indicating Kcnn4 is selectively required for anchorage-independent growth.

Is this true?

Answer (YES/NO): NO